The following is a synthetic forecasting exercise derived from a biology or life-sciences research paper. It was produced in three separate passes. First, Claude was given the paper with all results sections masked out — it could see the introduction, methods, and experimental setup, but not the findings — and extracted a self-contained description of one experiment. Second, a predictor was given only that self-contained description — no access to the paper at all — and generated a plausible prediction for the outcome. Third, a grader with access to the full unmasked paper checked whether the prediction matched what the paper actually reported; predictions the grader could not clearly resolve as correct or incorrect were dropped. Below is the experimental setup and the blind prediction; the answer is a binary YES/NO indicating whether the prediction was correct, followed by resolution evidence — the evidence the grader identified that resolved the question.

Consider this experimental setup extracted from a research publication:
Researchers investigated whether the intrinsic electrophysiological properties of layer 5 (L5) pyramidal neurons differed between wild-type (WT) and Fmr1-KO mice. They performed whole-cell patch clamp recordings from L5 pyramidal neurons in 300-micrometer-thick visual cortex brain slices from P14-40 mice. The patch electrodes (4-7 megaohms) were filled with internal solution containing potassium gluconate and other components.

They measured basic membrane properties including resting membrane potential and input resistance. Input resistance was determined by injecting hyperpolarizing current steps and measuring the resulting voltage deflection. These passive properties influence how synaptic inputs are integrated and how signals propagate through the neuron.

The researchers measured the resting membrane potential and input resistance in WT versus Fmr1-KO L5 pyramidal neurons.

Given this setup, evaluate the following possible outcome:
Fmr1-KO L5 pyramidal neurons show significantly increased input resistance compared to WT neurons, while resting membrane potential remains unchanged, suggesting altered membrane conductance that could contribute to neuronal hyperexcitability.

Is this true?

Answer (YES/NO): NO